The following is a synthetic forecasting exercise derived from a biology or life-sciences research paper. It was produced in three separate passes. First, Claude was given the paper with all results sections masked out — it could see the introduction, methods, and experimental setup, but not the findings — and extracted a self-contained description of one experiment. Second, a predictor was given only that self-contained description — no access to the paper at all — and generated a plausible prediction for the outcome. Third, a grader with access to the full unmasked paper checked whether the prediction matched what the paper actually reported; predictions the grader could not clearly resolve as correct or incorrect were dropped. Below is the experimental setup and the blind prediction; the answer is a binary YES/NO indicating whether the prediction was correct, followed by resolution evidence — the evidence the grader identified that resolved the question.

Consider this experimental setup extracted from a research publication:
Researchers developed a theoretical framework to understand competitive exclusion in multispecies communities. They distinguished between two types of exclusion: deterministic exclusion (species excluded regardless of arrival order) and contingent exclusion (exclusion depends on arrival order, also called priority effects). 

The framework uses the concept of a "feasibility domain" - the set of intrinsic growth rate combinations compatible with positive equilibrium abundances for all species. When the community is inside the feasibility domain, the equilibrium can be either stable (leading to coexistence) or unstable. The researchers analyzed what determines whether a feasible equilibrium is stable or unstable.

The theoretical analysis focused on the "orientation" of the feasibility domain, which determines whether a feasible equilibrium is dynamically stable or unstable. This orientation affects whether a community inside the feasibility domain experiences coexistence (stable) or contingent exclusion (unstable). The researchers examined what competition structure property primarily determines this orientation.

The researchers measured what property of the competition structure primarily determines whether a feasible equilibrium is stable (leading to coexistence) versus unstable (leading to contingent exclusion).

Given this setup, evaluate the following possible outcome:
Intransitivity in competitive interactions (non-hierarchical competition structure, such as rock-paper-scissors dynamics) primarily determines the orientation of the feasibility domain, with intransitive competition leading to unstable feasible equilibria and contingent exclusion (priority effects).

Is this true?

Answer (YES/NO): NO